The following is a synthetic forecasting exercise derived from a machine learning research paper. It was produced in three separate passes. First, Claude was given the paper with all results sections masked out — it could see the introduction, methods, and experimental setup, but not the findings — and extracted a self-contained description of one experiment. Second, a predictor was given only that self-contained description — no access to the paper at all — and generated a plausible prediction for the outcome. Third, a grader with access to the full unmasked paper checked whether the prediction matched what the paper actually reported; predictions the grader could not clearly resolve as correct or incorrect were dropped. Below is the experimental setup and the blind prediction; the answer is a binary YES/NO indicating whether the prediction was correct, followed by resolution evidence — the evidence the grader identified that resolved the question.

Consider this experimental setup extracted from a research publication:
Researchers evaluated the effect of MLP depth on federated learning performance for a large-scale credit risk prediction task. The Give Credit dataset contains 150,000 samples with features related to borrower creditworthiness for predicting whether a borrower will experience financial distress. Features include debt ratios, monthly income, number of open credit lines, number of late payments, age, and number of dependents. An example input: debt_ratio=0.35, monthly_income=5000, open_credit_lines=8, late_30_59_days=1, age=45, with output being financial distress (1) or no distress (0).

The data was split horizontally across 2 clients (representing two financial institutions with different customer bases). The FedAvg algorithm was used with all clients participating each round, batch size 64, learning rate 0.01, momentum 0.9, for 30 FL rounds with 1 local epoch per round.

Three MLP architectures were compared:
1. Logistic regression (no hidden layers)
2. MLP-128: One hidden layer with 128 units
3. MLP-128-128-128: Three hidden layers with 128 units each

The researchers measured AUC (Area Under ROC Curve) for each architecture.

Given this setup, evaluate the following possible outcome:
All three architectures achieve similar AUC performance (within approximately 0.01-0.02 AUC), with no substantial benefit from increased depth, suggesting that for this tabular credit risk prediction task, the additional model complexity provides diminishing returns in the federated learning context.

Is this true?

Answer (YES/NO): NO